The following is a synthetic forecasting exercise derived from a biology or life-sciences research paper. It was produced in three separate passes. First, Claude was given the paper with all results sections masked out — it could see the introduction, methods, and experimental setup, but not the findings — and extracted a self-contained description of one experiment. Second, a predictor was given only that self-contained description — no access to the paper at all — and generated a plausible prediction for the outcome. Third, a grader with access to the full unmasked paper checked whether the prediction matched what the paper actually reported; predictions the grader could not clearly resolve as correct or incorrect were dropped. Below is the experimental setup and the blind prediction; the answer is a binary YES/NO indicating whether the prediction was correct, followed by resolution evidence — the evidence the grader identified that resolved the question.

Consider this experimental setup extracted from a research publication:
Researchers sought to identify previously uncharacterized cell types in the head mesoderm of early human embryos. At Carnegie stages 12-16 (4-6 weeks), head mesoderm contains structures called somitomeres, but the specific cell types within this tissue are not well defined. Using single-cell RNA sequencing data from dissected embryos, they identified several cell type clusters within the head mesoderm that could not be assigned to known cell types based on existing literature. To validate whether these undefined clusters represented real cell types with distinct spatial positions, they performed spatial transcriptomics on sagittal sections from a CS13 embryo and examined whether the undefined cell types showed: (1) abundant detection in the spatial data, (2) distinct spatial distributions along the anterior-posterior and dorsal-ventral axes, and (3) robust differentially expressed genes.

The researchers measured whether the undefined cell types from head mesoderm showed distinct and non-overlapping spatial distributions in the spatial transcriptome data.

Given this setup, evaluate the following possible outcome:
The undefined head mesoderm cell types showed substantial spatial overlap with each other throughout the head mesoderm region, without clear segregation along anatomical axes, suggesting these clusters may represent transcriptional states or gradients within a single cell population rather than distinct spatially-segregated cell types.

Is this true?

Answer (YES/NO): NO